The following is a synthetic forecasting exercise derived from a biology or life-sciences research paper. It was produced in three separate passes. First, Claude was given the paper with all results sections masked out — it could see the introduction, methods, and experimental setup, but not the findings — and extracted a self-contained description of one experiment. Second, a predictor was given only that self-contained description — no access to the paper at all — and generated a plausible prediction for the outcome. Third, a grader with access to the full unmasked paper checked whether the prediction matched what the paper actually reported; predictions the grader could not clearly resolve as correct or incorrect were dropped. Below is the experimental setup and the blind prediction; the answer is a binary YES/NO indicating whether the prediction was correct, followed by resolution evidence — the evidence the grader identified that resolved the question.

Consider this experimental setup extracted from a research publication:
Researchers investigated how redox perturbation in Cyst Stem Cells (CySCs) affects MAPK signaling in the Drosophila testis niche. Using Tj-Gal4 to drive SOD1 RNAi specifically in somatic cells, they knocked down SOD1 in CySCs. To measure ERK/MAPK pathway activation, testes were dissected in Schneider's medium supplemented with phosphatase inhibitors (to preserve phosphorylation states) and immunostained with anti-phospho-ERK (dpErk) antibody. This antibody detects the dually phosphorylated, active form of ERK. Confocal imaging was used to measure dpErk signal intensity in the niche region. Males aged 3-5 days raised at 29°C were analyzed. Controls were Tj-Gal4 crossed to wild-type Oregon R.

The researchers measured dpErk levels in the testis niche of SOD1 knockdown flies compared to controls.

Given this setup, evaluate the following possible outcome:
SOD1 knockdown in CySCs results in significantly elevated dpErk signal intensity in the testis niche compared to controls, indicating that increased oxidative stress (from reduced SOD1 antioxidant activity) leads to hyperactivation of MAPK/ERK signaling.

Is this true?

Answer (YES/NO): NO